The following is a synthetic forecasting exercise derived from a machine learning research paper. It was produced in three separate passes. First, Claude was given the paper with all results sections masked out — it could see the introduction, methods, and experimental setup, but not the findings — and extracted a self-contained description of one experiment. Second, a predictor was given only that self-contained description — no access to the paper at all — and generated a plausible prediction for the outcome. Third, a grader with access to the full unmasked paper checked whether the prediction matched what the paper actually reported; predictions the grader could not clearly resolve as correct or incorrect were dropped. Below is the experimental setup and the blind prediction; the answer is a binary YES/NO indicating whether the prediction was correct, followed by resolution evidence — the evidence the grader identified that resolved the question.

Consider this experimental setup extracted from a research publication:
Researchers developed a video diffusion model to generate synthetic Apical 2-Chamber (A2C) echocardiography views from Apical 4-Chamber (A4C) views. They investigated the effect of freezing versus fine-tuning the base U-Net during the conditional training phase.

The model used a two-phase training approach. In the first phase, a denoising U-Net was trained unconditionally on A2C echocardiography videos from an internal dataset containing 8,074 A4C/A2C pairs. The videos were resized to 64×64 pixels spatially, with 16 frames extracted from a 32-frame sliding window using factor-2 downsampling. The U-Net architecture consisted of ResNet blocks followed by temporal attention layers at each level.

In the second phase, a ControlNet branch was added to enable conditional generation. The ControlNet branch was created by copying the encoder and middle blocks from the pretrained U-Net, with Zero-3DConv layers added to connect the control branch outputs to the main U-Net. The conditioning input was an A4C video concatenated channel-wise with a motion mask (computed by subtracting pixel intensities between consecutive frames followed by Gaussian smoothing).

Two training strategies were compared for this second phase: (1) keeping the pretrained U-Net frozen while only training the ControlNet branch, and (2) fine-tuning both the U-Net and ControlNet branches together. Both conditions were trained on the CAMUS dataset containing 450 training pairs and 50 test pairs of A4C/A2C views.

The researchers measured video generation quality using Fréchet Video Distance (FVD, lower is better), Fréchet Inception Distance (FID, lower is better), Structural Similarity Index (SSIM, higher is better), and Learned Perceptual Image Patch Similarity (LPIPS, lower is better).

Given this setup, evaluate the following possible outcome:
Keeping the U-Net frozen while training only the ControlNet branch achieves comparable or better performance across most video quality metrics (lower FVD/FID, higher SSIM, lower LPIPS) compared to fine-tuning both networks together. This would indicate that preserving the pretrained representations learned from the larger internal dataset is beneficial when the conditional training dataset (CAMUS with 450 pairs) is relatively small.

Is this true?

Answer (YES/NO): NO